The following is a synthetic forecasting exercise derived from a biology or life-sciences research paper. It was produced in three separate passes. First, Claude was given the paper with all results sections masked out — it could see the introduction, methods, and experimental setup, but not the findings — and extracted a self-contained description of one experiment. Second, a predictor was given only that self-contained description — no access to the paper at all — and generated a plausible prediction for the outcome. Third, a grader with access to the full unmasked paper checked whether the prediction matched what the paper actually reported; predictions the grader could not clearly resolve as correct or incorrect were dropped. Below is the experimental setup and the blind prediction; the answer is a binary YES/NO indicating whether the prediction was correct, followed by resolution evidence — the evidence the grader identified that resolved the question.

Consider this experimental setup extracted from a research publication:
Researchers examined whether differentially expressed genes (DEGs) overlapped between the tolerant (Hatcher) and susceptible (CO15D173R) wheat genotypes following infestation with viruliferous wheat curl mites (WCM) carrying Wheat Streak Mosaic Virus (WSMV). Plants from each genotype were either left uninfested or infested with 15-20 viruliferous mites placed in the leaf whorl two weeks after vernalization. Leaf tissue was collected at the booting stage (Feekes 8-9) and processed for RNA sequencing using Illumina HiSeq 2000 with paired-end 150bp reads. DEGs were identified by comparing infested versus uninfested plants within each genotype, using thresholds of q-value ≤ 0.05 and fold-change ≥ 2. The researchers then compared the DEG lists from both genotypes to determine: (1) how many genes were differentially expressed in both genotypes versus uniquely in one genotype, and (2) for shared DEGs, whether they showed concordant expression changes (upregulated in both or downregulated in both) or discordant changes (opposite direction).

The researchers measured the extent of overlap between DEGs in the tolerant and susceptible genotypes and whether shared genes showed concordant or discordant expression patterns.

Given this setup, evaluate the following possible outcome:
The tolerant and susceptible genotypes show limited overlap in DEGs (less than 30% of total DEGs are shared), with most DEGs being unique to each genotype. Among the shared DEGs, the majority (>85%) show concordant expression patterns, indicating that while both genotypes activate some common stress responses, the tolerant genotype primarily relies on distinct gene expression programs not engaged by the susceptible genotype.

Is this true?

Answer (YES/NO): NO